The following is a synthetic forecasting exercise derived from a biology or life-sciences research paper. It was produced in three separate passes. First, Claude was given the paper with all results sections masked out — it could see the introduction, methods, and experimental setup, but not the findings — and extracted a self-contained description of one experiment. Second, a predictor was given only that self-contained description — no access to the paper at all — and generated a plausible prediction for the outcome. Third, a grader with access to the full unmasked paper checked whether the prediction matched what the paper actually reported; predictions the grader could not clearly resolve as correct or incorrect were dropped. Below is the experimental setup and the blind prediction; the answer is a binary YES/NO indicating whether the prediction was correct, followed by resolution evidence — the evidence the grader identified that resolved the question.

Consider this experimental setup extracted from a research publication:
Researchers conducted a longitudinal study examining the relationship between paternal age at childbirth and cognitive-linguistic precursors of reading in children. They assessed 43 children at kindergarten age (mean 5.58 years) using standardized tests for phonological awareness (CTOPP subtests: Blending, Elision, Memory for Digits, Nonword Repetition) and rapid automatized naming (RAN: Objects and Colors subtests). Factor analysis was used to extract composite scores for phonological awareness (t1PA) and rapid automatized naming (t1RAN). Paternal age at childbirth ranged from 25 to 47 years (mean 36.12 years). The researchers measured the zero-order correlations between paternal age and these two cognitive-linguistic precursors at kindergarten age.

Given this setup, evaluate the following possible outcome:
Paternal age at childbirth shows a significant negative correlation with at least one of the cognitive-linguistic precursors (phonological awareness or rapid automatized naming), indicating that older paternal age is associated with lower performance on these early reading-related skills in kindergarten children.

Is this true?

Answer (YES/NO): NO